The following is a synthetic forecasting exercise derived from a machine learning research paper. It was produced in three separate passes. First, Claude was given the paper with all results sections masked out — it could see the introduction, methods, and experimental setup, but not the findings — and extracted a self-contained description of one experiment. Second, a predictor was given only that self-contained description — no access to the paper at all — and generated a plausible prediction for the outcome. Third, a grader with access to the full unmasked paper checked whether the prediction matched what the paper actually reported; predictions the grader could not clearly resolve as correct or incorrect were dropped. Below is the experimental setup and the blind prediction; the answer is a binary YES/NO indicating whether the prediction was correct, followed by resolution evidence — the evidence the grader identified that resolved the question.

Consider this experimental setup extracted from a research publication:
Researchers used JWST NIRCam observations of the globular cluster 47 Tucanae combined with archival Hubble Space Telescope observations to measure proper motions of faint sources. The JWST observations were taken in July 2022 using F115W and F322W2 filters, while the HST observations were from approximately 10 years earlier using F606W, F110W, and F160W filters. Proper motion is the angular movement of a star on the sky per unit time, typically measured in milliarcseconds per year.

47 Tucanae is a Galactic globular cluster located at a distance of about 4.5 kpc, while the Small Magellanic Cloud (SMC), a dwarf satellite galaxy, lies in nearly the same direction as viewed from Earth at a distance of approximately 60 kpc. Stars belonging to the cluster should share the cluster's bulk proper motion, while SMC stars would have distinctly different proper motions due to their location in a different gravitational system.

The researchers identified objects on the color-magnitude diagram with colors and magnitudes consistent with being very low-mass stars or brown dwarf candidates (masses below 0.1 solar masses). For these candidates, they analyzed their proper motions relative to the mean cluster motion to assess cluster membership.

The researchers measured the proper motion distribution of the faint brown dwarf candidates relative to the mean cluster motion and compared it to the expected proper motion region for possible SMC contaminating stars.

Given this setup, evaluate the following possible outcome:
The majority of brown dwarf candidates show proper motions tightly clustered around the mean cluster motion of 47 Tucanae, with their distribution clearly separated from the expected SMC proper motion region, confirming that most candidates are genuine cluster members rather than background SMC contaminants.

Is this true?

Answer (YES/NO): YES